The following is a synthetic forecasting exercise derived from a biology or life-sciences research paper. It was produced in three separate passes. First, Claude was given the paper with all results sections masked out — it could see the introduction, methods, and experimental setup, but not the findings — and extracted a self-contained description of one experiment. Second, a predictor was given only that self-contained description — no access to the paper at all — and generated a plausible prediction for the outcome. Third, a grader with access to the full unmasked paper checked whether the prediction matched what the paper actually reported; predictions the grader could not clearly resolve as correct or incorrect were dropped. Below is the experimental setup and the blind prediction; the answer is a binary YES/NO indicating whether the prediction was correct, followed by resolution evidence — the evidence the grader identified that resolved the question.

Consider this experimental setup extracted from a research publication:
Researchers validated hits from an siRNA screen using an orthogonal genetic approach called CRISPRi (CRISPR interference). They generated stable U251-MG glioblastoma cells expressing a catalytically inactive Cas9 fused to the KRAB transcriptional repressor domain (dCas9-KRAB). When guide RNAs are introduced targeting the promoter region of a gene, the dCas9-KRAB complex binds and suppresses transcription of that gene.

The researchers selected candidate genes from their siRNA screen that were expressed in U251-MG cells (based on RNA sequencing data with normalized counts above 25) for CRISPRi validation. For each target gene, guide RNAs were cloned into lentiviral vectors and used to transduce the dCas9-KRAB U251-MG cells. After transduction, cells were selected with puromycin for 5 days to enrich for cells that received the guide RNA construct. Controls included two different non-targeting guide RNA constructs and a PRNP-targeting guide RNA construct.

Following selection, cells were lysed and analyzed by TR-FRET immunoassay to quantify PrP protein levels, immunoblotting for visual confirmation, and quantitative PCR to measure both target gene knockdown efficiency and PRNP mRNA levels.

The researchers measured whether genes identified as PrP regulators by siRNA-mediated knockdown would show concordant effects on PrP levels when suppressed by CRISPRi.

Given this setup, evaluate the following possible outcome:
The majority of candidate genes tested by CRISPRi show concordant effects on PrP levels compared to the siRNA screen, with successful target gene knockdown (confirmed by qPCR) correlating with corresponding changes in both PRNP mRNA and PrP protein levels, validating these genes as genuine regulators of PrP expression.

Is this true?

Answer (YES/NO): NO